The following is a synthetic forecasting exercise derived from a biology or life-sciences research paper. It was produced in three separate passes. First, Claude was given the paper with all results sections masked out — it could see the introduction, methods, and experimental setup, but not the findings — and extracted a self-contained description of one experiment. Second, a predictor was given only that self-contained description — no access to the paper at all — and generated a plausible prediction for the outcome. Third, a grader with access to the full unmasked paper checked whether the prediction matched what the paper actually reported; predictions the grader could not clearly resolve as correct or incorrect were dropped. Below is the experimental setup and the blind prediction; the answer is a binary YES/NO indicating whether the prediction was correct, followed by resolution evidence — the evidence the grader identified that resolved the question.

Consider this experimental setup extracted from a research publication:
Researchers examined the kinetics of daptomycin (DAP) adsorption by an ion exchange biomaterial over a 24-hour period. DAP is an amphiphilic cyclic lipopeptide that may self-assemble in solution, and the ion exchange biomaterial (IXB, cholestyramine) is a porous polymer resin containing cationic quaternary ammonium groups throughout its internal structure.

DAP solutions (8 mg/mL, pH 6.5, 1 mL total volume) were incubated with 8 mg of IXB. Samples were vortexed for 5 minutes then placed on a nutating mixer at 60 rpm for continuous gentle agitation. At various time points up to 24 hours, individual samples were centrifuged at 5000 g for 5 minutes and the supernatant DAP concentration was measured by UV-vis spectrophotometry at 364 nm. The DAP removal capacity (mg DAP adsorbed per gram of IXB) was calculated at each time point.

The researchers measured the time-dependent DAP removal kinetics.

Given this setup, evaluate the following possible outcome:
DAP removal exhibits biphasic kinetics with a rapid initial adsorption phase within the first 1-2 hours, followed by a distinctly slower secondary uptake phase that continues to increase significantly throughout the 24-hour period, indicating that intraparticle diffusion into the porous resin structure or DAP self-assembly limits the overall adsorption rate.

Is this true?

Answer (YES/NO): NO